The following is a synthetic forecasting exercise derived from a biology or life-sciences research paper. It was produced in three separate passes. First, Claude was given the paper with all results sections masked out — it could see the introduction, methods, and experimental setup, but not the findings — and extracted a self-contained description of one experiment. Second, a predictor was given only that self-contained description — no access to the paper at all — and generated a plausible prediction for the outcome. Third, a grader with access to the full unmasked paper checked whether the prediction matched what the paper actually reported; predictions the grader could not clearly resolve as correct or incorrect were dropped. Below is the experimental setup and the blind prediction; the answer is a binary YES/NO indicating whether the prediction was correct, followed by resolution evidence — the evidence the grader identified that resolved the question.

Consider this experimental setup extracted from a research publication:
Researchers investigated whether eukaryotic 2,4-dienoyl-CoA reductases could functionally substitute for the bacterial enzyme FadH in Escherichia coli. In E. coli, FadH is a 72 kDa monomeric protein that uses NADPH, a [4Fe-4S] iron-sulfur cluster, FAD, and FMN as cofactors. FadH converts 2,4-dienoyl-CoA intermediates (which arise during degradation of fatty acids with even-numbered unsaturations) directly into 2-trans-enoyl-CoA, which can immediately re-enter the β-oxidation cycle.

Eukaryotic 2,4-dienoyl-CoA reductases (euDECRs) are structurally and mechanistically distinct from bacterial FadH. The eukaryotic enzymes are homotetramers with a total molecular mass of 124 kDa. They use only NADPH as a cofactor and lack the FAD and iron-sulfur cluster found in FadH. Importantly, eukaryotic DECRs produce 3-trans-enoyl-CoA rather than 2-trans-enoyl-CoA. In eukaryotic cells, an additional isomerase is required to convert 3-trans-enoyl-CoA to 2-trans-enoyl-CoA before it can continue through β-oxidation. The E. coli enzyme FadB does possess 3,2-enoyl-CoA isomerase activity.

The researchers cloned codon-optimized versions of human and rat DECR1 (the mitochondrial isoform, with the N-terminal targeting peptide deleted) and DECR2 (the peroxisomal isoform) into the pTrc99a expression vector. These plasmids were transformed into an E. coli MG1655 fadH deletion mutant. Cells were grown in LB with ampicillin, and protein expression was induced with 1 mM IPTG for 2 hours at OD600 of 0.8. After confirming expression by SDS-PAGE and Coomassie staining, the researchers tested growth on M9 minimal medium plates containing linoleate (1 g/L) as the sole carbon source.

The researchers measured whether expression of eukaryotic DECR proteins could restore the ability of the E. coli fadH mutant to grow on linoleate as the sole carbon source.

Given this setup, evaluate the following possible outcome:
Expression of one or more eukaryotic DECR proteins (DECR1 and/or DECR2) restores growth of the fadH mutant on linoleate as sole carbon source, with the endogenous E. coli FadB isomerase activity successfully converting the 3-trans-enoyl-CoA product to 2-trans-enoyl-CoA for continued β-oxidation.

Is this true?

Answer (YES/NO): YES